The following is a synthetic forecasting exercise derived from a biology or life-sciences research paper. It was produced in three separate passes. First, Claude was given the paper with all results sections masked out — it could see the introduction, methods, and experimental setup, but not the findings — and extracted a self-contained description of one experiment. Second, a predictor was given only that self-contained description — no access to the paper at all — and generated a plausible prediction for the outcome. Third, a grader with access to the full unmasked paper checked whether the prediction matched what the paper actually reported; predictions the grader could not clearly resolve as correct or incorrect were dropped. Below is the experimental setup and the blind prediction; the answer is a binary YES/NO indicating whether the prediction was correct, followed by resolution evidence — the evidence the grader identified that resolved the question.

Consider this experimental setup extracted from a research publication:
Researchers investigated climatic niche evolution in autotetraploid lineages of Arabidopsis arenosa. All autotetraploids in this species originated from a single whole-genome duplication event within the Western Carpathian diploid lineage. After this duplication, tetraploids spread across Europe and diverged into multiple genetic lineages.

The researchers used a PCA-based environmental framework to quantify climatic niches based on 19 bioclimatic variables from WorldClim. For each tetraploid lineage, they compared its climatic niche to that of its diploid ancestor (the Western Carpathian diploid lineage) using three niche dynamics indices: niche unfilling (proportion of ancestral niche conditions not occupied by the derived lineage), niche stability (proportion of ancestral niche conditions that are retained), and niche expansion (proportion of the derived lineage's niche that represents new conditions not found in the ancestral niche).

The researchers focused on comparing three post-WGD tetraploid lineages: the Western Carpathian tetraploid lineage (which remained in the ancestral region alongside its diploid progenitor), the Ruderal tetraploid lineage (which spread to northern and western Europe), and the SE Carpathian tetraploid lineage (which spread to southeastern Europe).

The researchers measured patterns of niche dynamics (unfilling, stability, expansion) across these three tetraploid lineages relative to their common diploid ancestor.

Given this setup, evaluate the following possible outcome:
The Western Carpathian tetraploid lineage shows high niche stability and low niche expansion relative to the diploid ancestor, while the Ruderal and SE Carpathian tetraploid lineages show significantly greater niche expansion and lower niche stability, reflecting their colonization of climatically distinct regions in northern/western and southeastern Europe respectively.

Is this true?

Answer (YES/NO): NO